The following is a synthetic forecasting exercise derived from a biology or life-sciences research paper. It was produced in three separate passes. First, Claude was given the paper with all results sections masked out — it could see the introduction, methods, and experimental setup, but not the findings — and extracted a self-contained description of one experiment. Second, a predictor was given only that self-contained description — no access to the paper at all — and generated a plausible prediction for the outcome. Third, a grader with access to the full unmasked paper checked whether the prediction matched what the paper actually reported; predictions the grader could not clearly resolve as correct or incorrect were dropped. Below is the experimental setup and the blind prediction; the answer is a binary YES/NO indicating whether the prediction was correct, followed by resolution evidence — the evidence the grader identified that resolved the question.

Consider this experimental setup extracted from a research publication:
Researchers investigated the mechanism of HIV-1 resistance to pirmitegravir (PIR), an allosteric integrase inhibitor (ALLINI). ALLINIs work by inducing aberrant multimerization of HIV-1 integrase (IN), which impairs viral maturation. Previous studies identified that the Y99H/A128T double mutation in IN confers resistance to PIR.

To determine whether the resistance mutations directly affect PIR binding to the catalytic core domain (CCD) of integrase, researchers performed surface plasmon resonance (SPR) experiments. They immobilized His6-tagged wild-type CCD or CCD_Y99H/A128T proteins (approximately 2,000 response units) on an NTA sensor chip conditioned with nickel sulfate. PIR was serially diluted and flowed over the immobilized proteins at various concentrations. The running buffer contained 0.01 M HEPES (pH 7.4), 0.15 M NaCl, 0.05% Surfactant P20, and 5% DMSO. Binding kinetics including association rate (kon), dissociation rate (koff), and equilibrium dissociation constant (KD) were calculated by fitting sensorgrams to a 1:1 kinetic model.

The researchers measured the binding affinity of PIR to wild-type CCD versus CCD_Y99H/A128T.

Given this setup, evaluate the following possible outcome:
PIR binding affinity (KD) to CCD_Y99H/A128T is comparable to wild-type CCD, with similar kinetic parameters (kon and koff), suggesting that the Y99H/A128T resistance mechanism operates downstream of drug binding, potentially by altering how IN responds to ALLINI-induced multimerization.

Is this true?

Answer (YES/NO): YES